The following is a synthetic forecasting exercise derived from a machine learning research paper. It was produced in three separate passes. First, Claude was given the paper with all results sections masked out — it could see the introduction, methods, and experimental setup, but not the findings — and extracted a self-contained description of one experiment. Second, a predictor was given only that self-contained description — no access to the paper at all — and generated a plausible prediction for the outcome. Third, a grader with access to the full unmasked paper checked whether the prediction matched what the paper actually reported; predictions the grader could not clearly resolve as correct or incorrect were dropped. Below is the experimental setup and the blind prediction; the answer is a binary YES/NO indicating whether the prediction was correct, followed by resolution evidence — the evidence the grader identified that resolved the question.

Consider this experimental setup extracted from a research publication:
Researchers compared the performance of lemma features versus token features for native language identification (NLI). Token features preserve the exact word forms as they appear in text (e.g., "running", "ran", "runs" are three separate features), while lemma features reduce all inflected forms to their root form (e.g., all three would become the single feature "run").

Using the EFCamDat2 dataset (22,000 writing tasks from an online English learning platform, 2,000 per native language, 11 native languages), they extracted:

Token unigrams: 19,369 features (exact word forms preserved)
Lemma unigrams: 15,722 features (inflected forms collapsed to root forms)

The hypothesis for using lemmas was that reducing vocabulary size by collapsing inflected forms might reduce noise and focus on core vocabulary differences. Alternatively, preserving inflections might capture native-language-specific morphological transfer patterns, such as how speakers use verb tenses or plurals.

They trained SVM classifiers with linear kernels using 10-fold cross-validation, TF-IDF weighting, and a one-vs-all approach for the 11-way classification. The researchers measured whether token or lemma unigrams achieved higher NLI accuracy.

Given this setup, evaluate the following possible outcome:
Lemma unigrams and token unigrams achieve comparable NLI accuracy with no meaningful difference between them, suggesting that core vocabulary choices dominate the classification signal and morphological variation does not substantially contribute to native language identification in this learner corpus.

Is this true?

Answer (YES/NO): NO